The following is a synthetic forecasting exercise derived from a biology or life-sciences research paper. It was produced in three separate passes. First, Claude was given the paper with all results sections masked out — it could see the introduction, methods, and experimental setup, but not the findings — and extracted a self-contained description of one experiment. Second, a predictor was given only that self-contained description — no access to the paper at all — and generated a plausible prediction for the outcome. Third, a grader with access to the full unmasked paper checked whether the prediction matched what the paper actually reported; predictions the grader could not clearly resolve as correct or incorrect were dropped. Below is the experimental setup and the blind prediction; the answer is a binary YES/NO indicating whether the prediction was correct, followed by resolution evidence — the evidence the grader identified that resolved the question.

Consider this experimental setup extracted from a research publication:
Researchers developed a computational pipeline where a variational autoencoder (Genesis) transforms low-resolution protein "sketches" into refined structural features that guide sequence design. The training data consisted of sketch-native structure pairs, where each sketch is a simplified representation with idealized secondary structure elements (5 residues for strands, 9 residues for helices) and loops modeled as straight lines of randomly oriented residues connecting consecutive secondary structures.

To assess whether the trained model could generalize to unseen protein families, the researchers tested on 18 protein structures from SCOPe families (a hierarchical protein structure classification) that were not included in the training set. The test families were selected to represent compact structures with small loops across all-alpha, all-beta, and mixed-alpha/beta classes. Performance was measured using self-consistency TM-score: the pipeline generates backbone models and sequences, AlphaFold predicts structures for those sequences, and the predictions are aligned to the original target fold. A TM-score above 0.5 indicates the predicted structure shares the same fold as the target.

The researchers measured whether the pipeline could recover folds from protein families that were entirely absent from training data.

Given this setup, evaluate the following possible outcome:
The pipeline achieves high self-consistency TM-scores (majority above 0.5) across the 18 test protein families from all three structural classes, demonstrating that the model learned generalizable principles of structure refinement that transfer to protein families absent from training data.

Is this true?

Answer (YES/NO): YES